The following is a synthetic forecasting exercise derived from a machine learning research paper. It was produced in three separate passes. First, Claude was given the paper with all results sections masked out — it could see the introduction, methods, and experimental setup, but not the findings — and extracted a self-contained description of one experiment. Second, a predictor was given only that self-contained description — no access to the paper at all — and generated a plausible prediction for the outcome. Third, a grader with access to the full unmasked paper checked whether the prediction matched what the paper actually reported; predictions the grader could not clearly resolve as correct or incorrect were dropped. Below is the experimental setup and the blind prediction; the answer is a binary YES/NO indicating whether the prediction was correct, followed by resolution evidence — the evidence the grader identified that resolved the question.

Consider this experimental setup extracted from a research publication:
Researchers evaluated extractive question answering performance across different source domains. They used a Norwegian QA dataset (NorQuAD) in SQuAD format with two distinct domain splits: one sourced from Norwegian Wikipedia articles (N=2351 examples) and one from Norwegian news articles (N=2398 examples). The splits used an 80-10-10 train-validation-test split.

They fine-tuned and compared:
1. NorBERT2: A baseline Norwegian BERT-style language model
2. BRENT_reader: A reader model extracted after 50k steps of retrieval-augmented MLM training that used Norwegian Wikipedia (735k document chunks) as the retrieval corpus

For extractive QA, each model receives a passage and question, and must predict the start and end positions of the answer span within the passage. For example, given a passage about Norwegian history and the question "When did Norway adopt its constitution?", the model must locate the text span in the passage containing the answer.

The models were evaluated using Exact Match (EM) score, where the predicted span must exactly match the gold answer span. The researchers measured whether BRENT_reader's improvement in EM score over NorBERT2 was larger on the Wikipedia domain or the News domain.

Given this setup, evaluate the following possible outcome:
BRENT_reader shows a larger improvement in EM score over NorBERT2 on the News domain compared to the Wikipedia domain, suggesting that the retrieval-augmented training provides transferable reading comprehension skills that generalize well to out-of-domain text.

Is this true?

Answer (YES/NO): NO